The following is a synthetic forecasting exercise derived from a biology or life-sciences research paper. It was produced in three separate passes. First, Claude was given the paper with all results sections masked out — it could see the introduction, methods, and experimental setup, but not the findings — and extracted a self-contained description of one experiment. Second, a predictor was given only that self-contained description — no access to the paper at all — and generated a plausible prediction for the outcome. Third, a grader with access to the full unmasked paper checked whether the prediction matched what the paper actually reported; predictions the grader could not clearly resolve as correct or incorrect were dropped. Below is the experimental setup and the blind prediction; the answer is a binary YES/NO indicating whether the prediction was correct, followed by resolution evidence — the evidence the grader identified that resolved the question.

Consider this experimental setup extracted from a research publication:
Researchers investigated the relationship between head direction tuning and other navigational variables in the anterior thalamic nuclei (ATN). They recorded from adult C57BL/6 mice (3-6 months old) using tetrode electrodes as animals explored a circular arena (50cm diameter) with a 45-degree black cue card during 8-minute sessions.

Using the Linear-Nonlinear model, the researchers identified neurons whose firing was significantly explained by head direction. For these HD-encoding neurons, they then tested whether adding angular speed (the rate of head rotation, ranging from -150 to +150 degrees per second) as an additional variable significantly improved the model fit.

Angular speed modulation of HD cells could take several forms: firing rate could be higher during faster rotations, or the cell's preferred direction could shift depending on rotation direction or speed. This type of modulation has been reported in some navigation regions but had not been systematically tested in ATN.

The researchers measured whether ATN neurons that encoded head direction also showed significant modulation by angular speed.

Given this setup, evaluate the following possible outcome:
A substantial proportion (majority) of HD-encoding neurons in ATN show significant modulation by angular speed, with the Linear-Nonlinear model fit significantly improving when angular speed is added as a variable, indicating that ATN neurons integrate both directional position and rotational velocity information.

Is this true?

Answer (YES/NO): NO